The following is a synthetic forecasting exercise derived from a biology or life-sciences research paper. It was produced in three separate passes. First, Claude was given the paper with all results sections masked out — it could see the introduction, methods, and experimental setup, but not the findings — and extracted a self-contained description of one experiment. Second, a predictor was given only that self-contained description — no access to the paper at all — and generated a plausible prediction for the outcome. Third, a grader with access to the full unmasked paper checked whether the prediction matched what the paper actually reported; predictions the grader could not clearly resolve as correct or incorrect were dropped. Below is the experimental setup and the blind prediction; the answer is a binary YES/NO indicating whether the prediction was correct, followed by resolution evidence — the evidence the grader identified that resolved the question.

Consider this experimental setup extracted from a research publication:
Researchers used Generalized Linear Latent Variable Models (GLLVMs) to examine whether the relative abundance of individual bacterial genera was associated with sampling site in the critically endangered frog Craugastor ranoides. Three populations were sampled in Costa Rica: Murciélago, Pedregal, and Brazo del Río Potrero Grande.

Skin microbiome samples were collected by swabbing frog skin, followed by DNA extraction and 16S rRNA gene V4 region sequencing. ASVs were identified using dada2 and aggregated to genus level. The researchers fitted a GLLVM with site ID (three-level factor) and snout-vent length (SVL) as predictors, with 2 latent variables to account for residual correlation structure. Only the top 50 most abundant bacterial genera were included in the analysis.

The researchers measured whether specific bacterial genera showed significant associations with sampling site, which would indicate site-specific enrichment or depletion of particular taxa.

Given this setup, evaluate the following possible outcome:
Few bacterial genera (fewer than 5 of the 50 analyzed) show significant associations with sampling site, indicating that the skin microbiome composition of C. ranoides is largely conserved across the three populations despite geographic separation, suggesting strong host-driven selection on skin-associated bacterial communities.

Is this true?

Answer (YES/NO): NO